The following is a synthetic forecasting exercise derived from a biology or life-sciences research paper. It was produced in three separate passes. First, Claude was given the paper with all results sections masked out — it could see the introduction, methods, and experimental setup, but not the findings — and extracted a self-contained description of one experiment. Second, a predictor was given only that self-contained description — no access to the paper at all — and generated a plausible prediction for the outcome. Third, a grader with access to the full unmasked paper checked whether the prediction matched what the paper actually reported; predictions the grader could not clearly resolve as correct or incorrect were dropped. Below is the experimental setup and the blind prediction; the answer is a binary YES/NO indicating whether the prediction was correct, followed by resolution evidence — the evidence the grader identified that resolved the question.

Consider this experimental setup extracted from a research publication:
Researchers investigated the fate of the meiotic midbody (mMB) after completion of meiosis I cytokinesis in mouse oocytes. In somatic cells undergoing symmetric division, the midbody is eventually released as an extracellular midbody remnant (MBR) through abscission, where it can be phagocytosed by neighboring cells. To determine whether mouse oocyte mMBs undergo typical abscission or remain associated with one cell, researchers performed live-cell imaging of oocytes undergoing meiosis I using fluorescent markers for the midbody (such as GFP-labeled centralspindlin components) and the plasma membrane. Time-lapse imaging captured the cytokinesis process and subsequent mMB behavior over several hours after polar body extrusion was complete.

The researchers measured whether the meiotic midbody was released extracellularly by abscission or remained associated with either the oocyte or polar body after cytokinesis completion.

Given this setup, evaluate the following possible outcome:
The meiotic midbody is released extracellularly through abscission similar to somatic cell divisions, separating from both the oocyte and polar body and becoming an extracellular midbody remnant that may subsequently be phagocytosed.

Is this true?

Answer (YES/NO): YES